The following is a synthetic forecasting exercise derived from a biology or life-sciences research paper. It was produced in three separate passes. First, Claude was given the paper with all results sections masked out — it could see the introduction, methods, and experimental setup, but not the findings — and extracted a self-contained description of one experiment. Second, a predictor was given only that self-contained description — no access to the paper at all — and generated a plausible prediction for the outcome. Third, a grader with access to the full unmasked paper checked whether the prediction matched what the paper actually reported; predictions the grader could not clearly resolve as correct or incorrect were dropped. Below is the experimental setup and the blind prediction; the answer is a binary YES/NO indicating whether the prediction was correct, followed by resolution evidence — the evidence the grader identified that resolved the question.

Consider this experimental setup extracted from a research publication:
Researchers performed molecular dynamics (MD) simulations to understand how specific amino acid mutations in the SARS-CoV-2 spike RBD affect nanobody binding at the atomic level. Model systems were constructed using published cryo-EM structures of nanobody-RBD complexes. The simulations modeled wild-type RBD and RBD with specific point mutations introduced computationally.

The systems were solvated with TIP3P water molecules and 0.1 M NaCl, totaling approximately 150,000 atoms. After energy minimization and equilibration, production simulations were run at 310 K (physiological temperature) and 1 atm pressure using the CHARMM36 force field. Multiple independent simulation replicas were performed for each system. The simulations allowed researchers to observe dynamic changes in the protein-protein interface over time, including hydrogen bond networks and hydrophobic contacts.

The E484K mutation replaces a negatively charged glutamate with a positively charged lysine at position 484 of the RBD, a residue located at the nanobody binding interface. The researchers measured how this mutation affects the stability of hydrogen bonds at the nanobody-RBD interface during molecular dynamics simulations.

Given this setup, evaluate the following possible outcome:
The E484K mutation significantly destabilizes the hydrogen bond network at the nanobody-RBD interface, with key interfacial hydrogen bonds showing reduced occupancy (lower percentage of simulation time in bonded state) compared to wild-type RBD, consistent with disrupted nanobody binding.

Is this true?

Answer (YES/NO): YES